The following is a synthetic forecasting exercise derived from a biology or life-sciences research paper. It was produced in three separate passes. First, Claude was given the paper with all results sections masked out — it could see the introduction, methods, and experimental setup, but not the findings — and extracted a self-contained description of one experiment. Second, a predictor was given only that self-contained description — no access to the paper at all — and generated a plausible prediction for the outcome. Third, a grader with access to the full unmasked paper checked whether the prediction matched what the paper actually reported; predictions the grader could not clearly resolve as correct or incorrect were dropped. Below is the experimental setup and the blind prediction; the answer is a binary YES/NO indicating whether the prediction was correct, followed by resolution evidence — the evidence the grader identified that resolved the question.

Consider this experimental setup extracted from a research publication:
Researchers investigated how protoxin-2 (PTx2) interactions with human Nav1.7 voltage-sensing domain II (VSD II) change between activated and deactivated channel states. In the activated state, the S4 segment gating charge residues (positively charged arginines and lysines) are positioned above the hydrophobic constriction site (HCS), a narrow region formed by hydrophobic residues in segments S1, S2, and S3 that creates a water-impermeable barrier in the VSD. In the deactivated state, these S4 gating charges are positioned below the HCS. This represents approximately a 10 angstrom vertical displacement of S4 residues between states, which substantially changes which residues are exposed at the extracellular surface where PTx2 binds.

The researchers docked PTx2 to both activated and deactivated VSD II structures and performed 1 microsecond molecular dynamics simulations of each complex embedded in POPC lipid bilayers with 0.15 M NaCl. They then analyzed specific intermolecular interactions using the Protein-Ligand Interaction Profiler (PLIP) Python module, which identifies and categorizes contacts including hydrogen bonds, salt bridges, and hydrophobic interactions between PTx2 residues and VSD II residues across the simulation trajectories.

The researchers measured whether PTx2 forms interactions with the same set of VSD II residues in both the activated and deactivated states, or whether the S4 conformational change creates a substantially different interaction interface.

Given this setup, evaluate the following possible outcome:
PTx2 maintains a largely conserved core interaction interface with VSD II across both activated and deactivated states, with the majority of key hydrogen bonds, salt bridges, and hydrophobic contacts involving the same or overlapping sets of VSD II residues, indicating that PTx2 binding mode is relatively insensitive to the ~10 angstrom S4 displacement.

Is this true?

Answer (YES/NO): YES